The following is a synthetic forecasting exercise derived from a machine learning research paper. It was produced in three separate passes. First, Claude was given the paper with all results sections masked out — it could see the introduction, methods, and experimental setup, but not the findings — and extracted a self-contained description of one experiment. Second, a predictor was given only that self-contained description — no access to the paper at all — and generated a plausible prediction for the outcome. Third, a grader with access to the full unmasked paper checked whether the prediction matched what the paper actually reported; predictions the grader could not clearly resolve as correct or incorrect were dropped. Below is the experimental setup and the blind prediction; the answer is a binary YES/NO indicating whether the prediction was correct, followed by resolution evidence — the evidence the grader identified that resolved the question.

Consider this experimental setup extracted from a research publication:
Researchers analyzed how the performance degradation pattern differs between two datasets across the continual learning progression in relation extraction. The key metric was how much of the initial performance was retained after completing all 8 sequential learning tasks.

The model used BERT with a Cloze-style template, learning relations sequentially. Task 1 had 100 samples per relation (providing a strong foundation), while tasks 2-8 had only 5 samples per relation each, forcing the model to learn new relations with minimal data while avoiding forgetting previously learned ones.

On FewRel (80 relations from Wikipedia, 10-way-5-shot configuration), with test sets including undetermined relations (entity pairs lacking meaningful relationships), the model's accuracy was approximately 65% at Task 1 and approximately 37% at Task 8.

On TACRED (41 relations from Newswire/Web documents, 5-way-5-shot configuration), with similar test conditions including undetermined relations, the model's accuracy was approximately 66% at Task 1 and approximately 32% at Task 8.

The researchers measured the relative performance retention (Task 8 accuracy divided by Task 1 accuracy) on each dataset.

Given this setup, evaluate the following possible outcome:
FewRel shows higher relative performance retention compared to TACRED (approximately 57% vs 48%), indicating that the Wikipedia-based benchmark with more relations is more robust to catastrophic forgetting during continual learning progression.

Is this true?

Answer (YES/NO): YES